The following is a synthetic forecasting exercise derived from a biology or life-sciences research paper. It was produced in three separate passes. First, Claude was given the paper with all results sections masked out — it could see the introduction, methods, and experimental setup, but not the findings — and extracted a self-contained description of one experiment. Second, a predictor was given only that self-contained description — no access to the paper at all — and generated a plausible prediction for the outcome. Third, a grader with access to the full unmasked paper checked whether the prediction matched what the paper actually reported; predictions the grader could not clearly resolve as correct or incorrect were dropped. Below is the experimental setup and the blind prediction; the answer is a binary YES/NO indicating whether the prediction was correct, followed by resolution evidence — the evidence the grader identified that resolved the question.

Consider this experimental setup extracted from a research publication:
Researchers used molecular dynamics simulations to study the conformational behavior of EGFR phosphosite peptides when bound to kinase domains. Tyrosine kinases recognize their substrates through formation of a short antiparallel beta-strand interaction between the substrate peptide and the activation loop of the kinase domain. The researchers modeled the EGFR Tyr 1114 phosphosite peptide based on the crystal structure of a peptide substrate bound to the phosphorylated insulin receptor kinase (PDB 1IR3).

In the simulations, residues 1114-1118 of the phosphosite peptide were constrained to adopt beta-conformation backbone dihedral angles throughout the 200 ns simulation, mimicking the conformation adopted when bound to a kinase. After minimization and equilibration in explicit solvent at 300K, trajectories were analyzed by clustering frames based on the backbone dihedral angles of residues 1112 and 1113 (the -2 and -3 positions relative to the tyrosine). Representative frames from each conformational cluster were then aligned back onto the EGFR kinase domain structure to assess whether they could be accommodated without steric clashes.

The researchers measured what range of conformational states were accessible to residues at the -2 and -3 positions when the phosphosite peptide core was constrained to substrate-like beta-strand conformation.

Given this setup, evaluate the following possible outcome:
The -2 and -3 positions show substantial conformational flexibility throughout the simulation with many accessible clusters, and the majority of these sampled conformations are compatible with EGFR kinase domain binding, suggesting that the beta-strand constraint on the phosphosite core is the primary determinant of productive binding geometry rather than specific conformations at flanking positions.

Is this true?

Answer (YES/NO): NO